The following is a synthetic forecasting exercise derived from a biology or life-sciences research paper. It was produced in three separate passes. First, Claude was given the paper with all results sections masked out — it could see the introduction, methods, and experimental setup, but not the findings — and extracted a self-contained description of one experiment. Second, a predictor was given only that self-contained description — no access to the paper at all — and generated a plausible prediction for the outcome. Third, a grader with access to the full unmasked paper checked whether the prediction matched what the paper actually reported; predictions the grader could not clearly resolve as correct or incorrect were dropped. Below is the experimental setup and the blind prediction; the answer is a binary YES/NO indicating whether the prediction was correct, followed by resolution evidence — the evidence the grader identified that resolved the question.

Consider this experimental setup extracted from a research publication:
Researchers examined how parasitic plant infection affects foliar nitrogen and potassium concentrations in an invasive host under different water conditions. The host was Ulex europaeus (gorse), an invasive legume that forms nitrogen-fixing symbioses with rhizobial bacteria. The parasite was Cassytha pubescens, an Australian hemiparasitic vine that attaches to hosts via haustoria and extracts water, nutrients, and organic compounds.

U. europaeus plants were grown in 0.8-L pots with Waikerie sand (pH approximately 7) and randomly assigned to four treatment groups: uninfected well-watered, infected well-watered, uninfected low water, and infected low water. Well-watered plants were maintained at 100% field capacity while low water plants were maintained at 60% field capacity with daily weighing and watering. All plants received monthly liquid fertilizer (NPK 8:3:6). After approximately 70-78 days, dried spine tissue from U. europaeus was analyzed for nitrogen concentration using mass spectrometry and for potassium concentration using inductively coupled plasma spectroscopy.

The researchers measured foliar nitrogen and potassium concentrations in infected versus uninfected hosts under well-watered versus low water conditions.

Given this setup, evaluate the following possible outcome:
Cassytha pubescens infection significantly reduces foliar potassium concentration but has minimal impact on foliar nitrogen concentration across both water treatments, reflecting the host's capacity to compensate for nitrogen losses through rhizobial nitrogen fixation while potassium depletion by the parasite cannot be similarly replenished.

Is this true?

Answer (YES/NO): NO